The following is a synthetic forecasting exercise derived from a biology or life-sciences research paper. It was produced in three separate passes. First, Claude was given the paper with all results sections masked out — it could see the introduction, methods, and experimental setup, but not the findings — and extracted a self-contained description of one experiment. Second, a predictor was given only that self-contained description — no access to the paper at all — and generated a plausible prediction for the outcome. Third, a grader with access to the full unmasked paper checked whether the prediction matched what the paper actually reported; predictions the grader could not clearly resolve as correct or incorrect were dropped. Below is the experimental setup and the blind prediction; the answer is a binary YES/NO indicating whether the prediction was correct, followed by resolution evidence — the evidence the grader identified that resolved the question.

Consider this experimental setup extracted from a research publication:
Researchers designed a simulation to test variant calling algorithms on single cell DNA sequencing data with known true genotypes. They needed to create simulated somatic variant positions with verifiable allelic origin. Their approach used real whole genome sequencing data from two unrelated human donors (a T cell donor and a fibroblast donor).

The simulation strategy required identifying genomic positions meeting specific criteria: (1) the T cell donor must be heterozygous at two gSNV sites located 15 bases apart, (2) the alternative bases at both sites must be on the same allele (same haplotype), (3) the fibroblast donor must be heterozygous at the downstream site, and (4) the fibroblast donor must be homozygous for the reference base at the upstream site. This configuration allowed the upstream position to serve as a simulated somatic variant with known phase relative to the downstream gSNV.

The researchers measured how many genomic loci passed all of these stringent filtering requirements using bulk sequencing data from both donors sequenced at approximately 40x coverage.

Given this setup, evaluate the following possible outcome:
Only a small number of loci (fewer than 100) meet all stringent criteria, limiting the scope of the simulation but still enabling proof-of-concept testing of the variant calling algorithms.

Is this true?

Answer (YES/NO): YES